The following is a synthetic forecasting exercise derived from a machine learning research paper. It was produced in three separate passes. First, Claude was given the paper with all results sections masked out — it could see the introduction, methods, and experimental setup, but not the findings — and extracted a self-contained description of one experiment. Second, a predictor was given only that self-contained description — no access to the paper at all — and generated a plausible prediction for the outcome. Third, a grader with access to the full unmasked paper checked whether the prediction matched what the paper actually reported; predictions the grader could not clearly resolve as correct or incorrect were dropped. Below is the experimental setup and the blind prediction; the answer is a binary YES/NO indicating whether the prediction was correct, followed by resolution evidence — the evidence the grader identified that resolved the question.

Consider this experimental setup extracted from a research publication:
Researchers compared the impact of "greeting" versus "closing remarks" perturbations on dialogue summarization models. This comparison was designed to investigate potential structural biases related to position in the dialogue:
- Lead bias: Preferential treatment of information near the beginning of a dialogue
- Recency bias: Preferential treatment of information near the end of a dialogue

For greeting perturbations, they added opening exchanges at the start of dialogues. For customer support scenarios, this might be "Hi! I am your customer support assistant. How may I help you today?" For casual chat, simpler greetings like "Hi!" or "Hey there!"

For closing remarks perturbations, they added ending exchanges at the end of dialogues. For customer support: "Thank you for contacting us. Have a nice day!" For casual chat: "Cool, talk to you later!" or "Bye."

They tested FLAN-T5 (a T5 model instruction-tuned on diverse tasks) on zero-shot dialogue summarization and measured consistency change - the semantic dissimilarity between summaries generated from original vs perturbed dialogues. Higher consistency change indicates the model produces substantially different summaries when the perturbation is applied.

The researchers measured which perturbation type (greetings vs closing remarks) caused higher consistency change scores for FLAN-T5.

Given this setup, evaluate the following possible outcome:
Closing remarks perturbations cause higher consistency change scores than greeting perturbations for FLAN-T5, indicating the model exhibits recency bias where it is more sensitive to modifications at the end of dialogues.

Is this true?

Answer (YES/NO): NO